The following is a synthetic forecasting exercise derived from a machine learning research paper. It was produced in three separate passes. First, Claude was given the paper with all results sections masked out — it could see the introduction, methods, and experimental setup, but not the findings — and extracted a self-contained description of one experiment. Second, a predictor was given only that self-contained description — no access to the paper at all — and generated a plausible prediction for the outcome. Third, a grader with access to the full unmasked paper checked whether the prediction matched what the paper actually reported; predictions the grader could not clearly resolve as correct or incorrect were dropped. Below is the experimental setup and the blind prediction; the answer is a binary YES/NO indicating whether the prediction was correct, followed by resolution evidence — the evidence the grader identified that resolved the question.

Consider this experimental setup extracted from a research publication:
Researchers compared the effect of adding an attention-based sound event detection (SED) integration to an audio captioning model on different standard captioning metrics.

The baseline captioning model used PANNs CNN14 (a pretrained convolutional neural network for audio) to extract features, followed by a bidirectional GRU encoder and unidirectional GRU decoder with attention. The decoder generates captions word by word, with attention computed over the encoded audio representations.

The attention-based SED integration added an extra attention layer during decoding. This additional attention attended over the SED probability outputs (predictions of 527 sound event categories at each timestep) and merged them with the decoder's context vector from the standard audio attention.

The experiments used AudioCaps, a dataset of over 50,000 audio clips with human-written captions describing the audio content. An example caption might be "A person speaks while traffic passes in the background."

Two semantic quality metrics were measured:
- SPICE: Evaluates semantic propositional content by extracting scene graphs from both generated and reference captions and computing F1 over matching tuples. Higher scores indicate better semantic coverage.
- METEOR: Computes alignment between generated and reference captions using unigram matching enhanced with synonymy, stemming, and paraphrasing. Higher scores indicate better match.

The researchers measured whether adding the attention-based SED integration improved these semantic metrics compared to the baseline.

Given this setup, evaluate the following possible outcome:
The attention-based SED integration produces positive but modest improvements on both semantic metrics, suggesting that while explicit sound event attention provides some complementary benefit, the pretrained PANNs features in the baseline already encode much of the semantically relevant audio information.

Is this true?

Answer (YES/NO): NO